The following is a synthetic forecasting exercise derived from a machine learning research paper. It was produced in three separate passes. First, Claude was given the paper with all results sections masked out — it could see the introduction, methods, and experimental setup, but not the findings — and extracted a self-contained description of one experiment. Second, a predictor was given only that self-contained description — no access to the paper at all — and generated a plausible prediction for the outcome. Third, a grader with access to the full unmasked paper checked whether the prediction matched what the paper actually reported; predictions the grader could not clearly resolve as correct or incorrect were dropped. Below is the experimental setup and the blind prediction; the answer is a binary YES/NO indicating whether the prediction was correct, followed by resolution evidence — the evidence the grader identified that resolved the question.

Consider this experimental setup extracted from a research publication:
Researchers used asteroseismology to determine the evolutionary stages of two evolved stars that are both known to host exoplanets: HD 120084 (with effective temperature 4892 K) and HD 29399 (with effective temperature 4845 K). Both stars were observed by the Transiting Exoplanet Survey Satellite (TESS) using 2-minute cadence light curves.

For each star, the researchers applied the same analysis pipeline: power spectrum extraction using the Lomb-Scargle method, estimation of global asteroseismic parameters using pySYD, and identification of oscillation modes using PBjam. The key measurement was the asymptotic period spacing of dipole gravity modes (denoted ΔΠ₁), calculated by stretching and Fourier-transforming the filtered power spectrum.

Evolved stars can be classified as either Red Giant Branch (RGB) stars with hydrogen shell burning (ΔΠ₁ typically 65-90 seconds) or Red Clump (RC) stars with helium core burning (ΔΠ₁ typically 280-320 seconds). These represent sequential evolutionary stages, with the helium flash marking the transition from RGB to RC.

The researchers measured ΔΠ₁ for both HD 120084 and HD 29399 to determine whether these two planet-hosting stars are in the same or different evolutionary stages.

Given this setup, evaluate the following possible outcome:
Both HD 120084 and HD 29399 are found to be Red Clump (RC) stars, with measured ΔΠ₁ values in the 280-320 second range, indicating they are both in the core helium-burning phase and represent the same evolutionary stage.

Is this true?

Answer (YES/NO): NO